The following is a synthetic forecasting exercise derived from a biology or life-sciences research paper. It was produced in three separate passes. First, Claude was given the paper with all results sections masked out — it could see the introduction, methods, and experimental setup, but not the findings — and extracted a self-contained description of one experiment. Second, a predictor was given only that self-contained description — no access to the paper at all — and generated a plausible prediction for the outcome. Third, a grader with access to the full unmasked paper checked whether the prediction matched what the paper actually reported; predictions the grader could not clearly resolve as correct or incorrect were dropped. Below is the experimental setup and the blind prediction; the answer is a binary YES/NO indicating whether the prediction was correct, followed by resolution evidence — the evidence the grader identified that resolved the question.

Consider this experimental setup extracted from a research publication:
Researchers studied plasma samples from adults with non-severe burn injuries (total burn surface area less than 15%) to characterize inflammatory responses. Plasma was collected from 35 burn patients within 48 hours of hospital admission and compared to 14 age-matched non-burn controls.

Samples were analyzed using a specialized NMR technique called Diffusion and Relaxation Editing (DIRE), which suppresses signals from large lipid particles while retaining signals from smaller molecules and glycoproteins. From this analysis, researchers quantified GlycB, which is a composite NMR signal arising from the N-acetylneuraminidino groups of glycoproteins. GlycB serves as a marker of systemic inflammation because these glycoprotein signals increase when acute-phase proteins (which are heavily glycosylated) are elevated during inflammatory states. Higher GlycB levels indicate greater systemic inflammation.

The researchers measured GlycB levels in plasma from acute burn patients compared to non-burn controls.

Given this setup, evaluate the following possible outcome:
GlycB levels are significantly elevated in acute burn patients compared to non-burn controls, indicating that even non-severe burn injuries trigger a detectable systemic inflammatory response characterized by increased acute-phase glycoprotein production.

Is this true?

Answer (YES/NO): YES